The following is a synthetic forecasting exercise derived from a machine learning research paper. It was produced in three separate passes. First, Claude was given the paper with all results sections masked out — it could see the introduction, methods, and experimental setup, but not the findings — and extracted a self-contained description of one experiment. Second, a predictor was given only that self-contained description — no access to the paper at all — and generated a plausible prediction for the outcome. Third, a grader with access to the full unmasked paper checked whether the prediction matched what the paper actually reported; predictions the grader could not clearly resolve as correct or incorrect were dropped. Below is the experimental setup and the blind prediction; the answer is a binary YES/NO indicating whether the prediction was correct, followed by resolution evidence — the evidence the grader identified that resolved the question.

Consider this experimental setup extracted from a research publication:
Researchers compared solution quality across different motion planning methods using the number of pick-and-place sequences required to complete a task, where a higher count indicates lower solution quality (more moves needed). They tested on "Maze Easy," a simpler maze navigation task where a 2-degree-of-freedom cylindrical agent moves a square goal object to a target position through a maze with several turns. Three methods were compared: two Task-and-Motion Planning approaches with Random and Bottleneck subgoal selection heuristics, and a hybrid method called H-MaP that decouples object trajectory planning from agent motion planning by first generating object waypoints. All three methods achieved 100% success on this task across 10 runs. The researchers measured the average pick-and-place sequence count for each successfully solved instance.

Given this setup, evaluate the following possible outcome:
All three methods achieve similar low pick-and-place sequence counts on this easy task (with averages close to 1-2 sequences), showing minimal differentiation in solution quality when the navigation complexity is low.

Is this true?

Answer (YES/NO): NO